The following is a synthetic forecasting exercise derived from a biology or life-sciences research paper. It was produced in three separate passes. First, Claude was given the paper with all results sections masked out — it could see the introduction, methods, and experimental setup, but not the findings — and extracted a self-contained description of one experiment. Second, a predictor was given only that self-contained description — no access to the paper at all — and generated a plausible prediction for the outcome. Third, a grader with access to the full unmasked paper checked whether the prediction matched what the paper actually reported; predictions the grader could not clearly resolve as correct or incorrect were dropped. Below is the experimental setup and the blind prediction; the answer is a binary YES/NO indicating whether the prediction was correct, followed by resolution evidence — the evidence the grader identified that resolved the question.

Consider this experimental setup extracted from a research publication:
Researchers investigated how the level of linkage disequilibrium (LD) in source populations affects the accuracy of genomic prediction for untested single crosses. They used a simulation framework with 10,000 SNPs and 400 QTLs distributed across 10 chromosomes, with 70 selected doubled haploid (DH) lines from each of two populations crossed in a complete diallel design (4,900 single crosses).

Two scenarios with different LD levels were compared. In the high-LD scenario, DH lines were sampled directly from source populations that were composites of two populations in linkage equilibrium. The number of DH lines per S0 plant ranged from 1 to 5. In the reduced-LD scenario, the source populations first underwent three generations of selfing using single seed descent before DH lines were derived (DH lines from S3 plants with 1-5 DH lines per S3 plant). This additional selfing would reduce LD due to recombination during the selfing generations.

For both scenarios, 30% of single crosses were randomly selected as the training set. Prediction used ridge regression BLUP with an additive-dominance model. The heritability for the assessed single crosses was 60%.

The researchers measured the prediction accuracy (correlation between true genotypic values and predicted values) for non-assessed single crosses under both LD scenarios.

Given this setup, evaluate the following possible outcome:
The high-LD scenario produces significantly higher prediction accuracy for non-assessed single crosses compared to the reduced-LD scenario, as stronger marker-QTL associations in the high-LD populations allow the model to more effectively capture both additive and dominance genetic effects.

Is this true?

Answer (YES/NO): NO